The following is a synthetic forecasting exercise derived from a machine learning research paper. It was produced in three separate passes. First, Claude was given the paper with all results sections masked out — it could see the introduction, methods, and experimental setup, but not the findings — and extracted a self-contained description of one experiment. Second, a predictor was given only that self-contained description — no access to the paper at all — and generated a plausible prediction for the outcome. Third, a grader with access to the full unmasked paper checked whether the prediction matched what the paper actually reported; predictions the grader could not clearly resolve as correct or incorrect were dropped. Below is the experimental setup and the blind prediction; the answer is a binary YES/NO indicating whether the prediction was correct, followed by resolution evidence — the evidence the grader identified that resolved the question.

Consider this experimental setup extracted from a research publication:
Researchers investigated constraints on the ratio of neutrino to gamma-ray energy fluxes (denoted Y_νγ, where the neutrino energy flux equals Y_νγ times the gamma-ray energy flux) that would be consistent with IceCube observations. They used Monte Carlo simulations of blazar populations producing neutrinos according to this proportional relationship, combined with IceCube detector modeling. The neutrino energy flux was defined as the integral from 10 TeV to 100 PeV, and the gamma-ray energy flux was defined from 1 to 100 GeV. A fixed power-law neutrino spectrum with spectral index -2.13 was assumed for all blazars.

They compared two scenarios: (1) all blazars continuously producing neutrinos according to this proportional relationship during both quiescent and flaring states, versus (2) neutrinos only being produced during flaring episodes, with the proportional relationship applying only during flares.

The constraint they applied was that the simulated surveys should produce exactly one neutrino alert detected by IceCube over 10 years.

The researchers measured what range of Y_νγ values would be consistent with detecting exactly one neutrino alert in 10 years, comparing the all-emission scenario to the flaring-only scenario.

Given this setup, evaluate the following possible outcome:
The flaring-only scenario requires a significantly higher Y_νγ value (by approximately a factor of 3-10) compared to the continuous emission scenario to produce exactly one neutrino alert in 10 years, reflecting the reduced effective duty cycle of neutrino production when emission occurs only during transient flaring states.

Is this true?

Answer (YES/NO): NO